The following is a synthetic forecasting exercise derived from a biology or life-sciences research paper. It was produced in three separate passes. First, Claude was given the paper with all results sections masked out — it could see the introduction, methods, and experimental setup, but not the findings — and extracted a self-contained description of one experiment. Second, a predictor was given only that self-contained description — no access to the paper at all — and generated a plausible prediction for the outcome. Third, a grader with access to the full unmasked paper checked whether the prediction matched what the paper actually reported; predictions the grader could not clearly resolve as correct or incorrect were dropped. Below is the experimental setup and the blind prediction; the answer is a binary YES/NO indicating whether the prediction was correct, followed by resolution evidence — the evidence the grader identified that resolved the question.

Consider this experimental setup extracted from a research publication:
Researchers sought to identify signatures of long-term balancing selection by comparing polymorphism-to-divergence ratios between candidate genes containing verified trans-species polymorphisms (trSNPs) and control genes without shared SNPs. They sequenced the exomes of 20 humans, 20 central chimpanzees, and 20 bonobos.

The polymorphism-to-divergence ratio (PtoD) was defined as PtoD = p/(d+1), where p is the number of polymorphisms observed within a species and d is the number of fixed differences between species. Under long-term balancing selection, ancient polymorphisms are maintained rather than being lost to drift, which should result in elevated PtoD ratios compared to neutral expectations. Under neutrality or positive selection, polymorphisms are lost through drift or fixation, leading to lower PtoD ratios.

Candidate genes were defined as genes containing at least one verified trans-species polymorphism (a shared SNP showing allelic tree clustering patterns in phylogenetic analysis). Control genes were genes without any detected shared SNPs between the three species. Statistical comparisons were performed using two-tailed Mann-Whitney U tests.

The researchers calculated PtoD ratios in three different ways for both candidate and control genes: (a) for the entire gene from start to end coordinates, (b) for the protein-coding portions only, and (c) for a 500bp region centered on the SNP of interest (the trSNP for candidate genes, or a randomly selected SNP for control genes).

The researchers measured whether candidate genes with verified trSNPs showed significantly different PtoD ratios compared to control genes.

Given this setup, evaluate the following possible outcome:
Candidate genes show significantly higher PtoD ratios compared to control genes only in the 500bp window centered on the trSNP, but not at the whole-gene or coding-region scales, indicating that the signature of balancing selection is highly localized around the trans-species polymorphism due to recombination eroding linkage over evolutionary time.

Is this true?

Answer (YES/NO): NO